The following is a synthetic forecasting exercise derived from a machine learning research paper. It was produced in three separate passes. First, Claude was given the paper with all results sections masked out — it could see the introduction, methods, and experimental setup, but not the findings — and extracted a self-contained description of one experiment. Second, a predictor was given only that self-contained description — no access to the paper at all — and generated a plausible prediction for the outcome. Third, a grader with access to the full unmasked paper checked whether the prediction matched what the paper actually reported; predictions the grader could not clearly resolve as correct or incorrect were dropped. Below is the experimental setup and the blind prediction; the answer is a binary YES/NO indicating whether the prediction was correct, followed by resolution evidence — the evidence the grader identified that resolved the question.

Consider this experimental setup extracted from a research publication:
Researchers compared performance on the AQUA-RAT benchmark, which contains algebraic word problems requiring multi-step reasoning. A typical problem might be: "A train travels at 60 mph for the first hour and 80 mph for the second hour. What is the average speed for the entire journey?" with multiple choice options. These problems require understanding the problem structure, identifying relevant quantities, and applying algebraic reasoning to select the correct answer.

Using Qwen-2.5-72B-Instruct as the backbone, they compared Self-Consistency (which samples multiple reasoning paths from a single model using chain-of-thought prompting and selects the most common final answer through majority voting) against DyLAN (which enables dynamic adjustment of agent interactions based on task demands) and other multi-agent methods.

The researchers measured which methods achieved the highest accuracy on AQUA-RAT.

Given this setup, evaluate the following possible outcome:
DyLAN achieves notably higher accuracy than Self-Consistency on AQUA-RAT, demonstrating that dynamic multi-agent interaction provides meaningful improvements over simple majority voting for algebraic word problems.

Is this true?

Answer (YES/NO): NO